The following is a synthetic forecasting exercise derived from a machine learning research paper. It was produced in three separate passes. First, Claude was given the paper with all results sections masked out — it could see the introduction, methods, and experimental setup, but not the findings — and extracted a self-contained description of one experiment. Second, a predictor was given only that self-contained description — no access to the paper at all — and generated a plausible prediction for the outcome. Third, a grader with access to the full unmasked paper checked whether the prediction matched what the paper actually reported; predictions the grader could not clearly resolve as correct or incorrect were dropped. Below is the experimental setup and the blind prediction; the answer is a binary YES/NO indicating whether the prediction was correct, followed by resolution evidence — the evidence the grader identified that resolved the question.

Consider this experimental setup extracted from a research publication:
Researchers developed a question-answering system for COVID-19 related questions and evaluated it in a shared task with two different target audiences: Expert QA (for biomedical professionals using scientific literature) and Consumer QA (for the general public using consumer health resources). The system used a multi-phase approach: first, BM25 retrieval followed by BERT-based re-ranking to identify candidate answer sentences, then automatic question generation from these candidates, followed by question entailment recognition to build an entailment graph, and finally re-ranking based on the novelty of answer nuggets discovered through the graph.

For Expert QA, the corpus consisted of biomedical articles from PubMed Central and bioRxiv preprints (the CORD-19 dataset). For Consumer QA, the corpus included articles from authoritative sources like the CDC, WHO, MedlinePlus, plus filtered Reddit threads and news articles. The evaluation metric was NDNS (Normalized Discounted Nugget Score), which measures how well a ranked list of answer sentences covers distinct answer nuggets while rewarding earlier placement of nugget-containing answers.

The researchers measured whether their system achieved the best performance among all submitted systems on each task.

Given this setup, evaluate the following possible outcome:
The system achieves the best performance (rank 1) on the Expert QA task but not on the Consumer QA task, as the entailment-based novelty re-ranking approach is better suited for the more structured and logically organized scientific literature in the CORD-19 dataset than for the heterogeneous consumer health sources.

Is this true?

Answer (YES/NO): YES